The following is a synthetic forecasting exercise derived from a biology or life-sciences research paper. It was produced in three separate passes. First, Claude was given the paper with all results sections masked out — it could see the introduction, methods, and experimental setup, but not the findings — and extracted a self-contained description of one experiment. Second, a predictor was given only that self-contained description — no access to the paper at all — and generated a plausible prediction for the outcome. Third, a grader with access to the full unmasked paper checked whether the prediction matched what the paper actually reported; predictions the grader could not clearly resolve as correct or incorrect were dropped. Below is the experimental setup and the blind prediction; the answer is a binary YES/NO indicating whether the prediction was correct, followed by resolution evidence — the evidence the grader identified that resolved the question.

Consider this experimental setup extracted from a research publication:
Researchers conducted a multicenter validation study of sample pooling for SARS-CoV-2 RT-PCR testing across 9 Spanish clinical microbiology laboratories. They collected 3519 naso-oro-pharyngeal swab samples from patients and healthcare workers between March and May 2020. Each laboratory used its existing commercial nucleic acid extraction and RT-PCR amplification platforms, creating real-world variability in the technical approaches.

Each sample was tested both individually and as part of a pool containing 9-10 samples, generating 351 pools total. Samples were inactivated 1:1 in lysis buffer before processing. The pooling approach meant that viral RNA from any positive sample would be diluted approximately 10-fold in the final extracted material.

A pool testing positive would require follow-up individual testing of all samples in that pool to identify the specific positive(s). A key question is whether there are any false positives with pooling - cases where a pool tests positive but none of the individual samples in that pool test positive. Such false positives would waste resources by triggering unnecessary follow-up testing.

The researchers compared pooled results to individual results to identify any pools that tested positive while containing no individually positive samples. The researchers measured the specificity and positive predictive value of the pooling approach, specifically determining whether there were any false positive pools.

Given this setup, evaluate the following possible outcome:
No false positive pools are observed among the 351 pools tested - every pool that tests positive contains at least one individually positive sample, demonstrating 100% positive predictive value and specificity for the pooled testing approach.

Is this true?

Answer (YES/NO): YES